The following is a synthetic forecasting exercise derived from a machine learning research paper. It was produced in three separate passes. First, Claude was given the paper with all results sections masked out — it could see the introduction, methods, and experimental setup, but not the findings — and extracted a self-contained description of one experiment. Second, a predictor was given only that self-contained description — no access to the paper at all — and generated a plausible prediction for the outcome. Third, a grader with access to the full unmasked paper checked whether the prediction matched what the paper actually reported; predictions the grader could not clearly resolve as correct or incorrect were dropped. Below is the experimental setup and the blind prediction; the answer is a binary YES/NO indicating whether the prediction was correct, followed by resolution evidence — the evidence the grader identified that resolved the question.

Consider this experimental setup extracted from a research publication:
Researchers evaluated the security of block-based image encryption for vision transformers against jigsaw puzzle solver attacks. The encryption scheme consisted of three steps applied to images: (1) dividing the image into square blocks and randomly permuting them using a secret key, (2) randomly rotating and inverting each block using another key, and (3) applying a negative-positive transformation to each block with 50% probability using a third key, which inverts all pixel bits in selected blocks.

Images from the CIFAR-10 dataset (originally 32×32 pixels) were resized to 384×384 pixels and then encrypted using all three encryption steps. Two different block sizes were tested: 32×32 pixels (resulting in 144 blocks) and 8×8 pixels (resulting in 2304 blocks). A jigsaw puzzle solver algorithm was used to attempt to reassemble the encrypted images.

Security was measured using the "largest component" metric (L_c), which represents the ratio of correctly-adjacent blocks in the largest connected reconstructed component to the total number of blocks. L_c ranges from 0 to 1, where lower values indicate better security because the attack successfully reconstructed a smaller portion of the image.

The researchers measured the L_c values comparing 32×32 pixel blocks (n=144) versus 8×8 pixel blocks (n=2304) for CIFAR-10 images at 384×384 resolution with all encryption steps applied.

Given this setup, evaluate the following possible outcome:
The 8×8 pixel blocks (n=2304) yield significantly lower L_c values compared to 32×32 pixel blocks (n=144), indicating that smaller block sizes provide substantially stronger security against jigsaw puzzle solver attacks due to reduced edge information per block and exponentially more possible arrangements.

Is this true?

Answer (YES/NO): YES